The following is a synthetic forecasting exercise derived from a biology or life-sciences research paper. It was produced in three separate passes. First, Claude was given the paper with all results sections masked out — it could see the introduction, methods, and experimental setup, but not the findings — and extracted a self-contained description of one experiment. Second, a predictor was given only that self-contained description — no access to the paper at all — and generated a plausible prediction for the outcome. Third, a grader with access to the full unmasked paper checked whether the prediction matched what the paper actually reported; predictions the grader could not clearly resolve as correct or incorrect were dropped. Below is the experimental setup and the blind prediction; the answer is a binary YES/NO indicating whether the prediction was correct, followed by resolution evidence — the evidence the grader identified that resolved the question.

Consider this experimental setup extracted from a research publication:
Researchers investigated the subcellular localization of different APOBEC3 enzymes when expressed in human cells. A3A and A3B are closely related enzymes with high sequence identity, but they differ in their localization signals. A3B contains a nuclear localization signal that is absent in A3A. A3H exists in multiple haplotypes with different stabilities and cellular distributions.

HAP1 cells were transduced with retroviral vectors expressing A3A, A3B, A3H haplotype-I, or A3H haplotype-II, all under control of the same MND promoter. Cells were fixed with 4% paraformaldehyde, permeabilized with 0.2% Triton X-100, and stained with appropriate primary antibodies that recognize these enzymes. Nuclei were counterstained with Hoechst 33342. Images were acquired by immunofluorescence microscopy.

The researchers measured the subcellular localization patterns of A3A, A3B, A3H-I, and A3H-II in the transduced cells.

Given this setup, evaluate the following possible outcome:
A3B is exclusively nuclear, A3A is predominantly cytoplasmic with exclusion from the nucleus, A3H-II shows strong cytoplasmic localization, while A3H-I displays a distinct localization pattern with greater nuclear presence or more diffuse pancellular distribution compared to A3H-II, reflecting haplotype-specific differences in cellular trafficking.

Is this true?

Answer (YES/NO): NO